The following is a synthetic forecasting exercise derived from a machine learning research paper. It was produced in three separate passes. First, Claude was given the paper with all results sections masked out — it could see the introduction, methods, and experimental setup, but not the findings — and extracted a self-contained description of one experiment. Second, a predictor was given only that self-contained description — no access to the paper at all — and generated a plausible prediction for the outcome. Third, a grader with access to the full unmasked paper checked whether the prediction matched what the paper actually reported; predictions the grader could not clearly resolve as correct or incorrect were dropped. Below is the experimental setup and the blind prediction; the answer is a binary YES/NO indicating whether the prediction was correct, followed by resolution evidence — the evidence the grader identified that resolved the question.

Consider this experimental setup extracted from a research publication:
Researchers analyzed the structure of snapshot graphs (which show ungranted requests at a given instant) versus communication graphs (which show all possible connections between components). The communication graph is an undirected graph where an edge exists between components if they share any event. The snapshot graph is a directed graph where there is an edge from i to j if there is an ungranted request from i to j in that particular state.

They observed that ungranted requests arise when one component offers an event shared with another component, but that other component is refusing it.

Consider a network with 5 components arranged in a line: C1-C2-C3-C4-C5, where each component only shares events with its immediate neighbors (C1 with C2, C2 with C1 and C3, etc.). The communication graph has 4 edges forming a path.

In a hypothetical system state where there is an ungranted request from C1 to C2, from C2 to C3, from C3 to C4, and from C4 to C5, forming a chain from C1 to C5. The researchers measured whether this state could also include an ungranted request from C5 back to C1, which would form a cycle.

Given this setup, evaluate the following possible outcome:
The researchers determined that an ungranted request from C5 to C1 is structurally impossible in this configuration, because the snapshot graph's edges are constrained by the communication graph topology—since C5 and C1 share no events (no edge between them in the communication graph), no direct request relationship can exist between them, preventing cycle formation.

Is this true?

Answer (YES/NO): YES